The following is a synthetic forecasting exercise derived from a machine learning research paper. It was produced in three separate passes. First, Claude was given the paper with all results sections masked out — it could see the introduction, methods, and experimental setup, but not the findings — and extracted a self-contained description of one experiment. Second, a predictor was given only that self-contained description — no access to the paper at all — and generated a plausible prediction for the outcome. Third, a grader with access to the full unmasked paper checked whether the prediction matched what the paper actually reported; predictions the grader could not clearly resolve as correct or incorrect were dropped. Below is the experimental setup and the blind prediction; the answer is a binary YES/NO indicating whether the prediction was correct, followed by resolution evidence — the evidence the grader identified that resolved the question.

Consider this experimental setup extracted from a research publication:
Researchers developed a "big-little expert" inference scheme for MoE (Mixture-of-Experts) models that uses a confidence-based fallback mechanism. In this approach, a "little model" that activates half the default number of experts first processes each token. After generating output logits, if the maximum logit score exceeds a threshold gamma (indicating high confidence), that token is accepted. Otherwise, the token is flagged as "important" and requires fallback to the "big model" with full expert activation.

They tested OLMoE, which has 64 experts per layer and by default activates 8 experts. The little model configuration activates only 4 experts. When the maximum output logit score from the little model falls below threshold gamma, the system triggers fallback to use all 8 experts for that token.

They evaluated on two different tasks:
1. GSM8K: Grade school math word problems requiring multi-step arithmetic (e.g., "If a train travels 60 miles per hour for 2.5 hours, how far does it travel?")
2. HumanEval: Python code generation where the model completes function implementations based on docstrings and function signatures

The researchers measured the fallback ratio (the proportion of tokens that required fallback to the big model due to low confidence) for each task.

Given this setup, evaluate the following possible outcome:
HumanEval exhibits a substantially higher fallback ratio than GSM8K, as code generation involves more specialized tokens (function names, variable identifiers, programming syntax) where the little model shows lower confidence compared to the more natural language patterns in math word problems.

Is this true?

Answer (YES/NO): NO